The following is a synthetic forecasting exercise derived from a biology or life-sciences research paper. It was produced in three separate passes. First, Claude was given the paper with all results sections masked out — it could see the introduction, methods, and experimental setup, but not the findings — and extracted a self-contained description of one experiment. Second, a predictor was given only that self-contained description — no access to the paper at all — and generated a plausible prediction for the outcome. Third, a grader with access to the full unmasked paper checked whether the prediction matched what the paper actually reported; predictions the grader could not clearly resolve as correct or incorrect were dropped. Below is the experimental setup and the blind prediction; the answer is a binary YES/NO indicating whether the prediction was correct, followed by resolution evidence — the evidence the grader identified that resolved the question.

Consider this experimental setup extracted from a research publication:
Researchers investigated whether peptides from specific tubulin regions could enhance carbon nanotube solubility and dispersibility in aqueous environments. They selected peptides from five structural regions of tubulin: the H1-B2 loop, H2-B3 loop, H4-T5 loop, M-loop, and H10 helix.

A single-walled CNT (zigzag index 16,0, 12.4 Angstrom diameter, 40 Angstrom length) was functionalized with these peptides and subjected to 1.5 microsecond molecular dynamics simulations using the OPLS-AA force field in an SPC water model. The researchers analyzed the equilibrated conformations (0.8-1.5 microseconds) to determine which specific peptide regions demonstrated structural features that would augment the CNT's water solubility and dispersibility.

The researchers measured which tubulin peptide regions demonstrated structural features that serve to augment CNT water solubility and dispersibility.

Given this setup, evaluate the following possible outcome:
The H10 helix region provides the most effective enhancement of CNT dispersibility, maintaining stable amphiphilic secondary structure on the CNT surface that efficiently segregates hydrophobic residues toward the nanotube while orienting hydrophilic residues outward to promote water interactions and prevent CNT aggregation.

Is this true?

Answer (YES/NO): NO